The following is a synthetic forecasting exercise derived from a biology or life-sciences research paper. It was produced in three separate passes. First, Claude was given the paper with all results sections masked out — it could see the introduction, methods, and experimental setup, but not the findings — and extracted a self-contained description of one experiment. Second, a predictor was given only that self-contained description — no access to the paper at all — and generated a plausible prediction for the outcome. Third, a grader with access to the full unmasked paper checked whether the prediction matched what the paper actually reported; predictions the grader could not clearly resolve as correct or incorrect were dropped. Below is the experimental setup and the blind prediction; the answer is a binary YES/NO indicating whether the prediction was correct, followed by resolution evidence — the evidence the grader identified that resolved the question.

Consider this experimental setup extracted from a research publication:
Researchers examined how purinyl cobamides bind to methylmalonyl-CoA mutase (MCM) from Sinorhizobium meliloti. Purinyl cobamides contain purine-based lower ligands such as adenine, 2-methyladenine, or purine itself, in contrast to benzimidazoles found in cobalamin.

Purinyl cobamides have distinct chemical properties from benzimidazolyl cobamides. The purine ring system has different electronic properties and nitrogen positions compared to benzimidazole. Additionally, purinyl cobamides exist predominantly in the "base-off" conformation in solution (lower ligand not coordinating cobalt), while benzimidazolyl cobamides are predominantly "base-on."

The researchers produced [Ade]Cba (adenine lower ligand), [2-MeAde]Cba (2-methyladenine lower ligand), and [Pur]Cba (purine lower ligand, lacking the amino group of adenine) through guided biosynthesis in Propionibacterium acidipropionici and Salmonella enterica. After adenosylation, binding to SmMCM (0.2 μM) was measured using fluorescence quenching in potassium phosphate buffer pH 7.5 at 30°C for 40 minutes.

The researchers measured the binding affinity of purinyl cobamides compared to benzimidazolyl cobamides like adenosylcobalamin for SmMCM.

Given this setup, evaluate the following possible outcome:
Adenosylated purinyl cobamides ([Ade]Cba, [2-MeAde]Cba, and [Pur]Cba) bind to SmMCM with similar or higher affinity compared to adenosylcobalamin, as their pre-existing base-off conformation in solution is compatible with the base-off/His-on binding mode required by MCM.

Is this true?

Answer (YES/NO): NO